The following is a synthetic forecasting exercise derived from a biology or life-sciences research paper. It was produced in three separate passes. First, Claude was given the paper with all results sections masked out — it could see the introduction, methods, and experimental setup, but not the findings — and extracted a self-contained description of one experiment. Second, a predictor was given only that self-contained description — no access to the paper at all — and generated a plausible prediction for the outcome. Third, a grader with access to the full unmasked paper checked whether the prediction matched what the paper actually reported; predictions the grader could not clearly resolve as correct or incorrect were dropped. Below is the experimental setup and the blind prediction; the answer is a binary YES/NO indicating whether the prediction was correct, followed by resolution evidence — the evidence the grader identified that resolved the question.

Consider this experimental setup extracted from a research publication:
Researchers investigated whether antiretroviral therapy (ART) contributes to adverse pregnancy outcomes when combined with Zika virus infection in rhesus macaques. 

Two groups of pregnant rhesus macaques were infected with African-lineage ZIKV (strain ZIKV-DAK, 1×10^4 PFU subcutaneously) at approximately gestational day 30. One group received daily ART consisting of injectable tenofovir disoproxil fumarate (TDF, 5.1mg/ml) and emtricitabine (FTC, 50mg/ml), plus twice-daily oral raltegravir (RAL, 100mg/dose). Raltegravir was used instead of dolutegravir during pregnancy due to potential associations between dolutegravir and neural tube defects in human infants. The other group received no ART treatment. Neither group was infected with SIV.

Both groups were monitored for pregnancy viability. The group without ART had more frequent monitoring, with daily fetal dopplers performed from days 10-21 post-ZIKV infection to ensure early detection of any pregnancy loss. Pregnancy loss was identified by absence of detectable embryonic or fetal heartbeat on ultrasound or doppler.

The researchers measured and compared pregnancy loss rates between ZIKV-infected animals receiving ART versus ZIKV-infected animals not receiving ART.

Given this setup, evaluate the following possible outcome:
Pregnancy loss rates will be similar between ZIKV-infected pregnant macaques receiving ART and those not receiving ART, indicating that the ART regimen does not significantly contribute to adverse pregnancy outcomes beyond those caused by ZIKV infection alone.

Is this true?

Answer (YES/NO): YES